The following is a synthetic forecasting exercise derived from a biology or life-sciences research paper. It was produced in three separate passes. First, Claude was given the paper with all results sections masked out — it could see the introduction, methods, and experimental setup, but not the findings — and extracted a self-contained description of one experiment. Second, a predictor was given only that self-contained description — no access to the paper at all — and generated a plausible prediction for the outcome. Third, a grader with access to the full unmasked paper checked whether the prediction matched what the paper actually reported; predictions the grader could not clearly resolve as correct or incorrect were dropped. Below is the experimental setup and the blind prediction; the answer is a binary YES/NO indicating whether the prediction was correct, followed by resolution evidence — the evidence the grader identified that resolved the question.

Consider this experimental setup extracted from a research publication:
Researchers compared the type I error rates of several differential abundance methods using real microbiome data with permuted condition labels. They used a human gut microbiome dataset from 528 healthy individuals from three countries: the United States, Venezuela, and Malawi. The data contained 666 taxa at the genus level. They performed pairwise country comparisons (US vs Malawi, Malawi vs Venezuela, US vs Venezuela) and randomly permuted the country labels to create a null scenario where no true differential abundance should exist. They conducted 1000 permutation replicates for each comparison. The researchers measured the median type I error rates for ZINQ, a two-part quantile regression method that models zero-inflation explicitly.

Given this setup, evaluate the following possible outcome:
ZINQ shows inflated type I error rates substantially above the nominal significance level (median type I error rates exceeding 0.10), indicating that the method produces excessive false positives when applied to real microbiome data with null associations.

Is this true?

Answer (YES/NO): NO